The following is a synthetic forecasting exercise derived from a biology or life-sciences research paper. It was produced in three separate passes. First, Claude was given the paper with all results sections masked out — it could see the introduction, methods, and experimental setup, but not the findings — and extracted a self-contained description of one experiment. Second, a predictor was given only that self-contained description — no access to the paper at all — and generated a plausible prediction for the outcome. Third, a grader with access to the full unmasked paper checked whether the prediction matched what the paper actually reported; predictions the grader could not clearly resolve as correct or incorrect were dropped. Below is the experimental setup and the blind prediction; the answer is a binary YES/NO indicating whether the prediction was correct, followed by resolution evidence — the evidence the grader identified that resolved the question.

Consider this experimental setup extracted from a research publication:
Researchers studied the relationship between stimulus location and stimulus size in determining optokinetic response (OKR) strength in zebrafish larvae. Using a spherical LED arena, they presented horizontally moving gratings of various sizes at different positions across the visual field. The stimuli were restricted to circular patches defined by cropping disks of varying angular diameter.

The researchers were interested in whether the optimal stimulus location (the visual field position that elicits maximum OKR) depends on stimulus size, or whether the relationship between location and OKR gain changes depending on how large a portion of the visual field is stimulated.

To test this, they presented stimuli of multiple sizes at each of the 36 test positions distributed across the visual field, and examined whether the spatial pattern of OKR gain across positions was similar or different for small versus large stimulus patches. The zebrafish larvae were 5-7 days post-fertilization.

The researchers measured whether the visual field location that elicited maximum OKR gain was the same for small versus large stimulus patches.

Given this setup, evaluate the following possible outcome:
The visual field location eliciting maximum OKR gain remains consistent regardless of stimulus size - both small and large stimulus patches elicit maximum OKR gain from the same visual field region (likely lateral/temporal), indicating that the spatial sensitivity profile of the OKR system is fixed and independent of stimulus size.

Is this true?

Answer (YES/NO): YES